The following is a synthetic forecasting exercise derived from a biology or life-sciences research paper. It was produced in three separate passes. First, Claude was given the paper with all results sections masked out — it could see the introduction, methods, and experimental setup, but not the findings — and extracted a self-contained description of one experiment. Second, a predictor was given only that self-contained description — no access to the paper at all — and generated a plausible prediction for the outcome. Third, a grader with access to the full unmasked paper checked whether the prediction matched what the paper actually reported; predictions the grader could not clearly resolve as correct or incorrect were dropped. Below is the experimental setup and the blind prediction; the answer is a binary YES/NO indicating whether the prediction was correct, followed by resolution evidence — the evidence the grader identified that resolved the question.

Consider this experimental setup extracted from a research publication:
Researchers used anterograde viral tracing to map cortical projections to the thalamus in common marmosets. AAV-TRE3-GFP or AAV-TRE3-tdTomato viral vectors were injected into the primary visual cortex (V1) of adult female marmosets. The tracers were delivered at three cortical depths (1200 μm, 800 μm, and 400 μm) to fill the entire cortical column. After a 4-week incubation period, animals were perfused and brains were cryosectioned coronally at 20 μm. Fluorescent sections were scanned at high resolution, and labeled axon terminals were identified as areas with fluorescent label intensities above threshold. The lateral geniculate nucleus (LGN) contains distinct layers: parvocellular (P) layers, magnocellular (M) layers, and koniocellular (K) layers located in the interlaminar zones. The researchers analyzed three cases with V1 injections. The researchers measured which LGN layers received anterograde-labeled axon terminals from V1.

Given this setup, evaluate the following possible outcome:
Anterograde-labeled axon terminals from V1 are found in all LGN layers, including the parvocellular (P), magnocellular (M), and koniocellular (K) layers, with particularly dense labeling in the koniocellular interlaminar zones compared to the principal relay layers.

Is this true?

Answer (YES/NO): NO